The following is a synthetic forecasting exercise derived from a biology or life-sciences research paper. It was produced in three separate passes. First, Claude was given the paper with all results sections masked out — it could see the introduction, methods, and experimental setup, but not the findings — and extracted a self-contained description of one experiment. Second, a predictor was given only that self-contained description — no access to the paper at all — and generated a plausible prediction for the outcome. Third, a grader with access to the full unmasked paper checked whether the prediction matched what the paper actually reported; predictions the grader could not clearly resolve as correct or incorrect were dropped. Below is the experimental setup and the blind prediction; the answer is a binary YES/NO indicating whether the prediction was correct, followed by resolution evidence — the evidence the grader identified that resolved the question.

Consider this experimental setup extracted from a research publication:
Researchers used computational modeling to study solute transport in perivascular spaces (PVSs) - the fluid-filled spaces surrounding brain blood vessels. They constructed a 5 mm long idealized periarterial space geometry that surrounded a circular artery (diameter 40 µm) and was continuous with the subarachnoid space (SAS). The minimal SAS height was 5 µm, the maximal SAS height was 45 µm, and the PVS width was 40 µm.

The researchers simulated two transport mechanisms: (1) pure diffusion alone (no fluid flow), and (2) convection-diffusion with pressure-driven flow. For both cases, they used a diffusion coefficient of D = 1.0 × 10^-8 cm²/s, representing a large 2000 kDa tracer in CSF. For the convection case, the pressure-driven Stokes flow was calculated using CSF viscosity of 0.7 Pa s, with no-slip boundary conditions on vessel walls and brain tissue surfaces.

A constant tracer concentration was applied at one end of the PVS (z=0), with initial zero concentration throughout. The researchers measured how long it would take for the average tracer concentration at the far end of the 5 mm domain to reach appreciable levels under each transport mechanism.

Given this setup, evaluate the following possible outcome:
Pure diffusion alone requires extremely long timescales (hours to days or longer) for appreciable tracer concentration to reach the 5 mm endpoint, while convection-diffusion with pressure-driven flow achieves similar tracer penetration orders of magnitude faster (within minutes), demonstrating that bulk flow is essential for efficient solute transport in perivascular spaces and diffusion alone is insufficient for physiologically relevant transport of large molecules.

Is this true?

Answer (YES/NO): YES